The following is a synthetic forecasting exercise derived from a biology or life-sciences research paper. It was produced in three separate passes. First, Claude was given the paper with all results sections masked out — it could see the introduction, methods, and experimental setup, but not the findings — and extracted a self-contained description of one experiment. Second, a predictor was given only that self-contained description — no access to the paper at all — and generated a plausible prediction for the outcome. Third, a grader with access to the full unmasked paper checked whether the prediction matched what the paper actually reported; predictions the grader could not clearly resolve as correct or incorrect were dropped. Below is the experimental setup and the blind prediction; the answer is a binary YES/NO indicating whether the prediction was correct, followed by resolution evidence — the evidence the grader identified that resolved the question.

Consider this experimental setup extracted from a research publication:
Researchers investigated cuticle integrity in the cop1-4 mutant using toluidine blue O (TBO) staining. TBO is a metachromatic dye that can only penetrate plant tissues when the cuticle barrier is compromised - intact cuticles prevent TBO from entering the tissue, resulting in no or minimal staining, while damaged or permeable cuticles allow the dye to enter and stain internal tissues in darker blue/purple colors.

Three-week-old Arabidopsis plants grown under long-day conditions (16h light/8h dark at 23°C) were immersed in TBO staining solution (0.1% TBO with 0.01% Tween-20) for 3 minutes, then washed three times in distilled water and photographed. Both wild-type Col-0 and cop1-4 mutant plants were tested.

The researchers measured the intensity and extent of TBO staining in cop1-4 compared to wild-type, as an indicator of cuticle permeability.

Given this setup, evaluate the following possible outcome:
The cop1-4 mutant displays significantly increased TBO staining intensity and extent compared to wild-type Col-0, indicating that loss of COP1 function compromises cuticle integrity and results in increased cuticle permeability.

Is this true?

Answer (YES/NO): YES